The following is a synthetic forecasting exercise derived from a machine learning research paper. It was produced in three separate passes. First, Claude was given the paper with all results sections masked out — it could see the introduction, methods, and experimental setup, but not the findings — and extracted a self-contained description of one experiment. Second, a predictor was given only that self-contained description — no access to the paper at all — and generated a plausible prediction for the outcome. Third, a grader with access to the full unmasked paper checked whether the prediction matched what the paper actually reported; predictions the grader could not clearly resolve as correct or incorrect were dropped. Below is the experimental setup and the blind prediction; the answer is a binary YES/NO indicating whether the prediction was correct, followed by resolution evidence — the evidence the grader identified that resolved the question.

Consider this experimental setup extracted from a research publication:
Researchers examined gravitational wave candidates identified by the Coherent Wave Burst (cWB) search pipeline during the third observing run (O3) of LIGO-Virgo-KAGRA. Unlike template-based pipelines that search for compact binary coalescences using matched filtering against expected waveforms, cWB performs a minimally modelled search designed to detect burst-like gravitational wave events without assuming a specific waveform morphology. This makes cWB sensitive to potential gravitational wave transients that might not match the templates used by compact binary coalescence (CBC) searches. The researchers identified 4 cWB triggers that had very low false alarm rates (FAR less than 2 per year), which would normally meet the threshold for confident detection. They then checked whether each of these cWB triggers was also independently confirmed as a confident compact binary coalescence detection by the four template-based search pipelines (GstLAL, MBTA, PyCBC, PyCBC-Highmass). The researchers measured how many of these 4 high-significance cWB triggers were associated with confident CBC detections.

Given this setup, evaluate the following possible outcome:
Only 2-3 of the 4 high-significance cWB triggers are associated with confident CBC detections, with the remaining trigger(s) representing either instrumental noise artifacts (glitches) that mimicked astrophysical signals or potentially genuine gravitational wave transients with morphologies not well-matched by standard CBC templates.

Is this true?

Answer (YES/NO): NO